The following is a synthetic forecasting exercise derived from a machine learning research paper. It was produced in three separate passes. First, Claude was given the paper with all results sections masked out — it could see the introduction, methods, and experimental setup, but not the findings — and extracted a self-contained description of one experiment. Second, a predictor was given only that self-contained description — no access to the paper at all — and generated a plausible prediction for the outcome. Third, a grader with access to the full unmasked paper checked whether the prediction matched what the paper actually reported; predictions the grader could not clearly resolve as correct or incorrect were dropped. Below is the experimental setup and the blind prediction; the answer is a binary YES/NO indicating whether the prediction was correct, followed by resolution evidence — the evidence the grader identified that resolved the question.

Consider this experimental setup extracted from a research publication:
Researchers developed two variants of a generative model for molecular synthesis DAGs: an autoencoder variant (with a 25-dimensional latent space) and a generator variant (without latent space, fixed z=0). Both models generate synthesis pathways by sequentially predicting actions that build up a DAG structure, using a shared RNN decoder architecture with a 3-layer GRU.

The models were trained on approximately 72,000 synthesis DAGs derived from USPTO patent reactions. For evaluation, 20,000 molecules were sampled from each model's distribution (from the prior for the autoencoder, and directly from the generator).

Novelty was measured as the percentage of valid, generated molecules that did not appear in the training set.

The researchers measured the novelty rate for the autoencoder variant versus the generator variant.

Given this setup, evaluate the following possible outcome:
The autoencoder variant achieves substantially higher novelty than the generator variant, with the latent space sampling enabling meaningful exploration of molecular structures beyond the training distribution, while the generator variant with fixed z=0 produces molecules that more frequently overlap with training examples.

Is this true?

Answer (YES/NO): NO